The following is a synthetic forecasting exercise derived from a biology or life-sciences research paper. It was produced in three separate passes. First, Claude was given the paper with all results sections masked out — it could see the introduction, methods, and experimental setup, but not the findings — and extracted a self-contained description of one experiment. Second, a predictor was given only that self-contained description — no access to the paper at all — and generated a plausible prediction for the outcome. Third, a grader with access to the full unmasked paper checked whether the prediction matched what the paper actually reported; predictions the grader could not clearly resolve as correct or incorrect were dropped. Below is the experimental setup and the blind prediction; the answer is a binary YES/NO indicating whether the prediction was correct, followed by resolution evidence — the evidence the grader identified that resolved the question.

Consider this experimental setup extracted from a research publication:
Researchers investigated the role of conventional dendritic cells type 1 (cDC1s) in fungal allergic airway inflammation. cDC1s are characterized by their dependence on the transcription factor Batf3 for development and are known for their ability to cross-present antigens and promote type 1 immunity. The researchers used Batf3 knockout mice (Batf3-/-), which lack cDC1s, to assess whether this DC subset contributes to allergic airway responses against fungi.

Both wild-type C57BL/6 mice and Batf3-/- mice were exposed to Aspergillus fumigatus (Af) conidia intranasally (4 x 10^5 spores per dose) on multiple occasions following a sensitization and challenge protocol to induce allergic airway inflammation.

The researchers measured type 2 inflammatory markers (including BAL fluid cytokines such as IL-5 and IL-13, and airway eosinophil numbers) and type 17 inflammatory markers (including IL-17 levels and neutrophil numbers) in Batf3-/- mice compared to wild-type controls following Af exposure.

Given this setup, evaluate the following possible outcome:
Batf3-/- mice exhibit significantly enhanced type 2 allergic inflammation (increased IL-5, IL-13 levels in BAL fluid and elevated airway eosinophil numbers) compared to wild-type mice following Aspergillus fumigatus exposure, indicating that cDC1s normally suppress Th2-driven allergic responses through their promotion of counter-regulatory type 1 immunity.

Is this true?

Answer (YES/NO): NO